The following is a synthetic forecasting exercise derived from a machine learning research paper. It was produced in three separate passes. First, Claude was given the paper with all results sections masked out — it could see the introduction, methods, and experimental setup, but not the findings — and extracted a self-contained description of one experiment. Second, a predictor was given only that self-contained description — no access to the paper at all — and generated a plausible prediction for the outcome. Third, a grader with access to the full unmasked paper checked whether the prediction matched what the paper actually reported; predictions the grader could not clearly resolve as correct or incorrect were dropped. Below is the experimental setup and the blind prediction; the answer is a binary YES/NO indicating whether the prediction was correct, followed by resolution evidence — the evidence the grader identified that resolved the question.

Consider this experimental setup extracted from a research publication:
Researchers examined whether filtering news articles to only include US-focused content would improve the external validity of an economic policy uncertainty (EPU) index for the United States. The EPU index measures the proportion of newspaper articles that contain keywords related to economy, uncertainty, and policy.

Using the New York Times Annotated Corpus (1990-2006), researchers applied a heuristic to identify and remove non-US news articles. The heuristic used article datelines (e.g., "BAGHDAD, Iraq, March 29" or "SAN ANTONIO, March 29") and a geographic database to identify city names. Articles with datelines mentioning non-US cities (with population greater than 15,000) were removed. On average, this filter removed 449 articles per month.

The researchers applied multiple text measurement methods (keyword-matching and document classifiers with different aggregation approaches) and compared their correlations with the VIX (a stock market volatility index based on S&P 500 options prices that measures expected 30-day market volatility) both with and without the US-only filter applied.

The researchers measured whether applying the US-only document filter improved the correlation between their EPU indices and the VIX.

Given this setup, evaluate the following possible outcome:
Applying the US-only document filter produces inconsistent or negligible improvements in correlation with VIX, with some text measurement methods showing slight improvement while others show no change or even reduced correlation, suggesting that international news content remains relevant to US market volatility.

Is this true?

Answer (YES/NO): NO